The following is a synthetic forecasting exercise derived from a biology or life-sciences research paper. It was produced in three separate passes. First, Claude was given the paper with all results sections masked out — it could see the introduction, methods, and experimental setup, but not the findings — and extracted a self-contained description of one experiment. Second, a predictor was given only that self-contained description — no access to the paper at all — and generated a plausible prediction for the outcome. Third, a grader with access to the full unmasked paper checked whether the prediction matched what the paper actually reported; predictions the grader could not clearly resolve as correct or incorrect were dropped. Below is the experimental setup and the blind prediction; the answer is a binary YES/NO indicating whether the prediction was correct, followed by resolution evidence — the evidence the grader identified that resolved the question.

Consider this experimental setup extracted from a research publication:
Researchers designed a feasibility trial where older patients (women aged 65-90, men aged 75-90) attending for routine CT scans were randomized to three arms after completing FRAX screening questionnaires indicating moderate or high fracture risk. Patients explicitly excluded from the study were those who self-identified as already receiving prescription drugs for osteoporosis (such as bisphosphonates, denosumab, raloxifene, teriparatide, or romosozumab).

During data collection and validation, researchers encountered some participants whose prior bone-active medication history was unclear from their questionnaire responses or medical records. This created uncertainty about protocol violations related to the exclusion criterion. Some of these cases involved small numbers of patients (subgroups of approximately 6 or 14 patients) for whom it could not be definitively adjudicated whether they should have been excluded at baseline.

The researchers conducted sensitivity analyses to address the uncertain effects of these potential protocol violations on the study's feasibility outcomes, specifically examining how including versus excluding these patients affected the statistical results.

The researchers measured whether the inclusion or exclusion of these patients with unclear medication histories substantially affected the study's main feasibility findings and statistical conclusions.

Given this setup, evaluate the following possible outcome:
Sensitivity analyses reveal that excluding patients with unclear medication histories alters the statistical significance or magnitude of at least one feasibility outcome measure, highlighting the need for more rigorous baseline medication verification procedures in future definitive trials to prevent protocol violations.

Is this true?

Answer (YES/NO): NO